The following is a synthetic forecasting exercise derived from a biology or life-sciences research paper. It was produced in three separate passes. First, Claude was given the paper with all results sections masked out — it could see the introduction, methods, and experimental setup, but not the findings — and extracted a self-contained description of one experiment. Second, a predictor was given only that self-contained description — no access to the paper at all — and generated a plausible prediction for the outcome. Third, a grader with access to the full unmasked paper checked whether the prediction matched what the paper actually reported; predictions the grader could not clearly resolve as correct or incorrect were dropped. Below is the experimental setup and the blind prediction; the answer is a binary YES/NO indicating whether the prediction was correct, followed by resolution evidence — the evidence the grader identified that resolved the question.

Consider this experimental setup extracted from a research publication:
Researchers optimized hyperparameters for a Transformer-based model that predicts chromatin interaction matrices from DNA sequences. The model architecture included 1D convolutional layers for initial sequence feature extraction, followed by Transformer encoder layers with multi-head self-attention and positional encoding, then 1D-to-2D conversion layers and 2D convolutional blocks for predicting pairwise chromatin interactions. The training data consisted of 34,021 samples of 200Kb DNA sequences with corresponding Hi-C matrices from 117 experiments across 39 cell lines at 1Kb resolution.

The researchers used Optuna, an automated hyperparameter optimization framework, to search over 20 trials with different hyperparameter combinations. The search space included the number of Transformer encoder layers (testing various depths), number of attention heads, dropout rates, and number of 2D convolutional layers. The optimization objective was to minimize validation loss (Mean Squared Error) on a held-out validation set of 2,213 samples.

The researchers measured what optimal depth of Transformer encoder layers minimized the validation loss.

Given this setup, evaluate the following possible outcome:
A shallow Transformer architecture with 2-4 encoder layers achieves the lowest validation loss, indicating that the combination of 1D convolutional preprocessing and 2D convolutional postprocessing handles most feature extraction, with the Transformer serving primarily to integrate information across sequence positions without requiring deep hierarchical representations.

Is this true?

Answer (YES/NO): NO